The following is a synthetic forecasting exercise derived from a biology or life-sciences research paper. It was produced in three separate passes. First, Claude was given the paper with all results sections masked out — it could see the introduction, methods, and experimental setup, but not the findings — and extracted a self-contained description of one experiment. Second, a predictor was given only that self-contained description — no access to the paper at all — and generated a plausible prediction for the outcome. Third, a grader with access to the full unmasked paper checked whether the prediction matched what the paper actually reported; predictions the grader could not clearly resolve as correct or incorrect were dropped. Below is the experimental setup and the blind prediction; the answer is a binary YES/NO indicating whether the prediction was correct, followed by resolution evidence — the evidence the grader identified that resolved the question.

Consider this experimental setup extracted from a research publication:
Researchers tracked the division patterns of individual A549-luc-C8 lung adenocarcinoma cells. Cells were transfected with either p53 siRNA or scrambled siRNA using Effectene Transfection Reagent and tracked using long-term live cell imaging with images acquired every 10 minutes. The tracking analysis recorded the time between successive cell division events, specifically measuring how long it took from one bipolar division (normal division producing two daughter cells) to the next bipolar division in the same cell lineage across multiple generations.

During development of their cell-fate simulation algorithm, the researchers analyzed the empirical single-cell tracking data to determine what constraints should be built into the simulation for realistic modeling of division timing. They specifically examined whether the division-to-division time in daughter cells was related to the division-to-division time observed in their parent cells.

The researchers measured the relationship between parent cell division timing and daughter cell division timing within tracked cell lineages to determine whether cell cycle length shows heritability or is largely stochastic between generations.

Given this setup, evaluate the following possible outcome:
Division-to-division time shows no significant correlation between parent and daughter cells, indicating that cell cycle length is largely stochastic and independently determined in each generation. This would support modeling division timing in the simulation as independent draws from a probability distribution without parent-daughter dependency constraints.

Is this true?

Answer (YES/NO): NO